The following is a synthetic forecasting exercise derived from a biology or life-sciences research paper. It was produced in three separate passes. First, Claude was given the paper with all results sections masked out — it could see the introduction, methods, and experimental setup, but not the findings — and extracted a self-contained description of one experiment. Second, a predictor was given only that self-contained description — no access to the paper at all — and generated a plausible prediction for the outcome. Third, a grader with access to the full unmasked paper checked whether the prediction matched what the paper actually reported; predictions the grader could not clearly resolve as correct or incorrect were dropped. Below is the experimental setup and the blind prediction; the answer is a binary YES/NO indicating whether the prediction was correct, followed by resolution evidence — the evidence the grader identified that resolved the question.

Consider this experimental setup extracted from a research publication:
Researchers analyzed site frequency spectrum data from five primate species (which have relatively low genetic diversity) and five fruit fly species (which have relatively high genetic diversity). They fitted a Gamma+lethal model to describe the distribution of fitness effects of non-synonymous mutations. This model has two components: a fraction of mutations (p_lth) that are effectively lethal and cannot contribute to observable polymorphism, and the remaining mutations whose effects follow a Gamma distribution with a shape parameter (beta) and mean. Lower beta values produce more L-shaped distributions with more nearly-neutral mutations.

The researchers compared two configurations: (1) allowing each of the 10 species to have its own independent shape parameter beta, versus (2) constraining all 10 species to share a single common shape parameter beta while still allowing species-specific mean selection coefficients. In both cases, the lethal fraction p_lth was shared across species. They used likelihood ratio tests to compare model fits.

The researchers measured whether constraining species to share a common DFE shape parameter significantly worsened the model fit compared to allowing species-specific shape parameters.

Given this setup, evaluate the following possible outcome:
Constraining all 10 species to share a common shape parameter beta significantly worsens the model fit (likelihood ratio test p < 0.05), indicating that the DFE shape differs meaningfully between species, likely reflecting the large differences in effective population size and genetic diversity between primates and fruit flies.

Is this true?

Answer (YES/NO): YES